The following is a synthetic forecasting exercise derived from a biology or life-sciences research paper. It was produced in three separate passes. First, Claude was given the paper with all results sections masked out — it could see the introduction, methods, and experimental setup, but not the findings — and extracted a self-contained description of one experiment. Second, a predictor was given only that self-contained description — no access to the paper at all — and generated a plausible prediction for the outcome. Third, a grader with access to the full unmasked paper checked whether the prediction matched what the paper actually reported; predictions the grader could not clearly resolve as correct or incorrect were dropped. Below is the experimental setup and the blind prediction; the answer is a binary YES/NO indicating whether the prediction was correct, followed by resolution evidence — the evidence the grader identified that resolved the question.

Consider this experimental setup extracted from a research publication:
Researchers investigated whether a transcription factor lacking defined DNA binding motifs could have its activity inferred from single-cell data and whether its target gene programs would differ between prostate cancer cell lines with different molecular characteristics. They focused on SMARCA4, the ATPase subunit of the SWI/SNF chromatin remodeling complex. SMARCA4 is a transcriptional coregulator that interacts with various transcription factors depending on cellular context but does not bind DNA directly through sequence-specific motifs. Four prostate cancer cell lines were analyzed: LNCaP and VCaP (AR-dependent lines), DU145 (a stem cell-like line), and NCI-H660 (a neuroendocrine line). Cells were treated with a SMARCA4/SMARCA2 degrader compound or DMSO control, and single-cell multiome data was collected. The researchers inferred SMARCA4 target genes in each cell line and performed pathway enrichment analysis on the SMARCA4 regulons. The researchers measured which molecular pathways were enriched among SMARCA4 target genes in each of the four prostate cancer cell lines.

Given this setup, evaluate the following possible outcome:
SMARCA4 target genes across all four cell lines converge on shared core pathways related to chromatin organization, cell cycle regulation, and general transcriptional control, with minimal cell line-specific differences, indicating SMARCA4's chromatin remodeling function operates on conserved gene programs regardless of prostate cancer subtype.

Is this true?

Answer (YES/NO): NO